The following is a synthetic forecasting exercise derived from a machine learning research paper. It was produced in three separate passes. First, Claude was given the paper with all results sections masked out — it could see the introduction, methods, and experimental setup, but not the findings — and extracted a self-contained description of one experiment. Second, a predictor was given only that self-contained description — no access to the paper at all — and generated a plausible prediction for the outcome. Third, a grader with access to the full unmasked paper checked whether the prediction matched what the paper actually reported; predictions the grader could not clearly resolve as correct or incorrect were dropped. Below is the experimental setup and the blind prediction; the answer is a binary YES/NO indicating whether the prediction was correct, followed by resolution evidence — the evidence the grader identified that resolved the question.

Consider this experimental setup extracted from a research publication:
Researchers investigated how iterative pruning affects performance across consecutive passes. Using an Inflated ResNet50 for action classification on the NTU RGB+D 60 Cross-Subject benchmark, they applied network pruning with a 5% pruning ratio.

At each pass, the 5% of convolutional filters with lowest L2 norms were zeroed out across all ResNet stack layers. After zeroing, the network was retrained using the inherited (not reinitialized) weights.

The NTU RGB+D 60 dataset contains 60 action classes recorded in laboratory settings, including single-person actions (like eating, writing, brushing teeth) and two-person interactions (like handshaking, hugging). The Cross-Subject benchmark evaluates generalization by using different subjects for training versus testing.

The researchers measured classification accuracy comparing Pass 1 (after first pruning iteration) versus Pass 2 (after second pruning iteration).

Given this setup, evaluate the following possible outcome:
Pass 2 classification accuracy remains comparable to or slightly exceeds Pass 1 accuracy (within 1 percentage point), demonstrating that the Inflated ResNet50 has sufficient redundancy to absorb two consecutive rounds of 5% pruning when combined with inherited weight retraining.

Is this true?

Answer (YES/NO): YES